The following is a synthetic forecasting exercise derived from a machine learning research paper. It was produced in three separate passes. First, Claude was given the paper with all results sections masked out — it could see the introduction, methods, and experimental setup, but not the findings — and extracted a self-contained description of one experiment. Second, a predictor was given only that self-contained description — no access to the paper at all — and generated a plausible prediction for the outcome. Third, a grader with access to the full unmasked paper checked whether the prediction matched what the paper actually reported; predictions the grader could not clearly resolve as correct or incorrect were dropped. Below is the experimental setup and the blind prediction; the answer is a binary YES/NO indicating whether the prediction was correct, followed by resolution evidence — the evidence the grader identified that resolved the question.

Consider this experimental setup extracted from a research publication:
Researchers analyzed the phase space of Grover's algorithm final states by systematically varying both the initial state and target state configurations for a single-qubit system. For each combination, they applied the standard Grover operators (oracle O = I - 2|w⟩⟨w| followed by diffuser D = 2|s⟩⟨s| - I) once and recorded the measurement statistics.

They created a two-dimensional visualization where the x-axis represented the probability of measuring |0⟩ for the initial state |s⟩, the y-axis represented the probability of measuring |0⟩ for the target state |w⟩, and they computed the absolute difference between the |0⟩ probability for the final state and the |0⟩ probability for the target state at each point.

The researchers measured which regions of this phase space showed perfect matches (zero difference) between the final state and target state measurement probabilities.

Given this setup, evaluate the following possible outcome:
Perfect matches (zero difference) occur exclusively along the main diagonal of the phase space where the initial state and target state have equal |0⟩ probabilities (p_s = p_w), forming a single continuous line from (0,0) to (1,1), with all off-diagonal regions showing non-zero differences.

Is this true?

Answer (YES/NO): NO